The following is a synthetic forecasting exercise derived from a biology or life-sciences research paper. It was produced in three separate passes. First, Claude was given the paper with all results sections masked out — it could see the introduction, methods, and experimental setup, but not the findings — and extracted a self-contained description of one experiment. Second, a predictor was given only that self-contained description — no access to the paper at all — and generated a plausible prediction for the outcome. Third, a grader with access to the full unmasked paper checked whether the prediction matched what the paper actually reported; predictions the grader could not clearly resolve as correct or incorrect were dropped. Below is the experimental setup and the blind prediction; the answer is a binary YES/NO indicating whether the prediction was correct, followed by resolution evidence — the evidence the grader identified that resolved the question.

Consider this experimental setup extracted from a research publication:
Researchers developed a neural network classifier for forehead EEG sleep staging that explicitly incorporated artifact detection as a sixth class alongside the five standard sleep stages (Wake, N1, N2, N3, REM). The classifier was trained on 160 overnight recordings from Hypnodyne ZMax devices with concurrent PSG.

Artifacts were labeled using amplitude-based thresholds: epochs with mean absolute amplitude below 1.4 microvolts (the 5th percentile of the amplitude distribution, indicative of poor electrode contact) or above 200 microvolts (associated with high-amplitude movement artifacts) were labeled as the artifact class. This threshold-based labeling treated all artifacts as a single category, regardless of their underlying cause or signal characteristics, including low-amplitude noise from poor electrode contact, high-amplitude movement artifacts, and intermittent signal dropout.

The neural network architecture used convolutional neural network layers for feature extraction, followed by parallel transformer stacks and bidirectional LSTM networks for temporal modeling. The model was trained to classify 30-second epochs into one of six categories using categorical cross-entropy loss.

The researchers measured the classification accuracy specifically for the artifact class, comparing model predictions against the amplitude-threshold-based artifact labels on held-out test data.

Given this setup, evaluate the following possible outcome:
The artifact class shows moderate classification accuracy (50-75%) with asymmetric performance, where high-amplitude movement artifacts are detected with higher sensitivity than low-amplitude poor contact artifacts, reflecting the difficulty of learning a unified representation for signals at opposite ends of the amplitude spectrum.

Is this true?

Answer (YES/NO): NO